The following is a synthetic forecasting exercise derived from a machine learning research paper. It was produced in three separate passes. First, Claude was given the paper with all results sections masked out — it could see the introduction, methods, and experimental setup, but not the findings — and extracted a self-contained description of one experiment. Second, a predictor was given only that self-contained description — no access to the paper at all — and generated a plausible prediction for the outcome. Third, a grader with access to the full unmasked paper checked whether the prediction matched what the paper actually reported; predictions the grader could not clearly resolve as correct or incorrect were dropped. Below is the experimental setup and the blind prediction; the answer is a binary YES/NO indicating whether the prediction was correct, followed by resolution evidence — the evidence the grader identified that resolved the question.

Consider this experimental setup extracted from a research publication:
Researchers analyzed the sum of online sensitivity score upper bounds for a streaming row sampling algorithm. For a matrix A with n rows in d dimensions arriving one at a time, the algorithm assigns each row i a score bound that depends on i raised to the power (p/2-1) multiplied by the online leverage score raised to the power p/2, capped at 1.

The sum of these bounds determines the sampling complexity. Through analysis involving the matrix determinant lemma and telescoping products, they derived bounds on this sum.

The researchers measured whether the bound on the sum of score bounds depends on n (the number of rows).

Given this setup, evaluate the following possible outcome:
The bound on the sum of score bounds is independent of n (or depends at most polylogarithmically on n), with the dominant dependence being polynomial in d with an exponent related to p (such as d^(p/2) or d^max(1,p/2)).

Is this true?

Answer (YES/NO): NO